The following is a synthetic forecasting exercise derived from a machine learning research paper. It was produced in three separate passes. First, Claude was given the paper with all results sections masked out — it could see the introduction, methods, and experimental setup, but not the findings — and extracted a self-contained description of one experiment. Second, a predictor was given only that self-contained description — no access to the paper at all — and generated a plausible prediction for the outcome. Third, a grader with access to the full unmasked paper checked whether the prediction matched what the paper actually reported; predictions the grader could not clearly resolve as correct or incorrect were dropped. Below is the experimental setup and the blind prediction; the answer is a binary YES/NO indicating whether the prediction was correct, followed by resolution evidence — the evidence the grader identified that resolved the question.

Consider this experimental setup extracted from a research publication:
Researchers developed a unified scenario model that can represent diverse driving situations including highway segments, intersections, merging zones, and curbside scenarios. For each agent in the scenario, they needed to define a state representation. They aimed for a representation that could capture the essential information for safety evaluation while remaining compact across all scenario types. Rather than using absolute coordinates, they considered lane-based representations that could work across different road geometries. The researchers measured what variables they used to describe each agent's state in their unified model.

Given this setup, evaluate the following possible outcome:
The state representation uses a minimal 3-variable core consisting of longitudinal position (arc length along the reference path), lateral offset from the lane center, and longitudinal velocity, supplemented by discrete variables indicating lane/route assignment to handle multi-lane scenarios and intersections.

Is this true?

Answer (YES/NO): NO